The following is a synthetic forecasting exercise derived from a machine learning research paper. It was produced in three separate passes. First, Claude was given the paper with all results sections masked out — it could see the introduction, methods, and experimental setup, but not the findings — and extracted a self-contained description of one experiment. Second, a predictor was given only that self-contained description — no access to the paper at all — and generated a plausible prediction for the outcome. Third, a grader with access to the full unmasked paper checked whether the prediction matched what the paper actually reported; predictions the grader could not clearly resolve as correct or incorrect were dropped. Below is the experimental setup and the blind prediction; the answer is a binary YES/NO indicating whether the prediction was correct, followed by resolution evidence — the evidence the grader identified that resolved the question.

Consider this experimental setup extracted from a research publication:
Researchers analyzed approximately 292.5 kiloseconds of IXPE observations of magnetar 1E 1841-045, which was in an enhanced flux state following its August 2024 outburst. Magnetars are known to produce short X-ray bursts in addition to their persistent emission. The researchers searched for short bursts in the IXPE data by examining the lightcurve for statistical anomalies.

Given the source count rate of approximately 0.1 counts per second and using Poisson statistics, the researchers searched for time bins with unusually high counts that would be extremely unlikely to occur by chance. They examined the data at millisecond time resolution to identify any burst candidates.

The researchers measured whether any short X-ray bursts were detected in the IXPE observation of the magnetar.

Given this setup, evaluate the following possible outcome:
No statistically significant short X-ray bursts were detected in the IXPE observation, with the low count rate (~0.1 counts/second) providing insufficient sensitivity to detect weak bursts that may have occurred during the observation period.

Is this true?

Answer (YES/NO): NO